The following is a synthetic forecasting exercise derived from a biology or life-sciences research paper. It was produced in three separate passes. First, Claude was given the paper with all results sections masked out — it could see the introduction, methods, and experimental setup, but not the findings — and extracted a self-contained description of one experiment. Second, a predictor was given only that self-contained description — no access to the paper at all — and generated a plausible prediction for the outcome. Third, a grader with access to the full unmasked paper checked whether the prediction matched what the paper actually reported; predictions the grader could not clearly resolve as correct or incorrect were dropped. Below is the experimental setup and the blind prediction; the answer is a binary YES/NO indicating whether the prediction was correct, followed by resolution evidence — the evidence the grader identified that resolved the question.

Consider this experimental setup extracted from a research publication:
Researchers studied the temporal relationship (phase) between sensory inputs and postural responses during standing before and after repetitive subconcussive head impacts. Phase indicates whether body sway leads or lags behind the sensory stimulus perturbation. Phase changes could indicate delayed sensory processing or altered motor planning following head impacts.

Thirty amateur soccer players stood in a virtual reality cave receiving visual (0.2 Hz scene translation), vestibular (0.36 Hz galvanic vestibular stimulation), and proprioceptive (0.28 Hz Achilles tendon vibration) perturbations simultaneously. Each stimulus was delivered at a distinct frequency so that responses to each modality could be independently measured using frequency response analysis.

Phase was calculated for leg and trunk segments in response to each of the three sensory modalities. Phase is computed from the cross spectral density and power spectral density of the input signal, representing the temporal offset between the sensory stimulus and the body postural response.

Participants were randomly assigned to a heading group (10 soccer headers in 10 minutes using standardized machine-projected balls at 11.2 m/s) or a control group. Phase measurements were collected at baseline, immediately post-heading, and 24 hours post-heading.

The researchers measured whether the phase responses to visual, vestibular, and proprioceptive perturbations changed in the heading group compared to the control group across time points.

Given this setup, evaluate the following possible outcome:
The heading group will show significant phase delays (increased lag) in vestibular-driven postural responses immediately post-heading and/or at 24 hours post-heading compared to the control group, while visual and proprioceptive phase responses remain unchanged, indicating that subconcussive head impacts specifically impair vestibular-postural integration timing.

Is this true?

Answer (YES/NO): NO